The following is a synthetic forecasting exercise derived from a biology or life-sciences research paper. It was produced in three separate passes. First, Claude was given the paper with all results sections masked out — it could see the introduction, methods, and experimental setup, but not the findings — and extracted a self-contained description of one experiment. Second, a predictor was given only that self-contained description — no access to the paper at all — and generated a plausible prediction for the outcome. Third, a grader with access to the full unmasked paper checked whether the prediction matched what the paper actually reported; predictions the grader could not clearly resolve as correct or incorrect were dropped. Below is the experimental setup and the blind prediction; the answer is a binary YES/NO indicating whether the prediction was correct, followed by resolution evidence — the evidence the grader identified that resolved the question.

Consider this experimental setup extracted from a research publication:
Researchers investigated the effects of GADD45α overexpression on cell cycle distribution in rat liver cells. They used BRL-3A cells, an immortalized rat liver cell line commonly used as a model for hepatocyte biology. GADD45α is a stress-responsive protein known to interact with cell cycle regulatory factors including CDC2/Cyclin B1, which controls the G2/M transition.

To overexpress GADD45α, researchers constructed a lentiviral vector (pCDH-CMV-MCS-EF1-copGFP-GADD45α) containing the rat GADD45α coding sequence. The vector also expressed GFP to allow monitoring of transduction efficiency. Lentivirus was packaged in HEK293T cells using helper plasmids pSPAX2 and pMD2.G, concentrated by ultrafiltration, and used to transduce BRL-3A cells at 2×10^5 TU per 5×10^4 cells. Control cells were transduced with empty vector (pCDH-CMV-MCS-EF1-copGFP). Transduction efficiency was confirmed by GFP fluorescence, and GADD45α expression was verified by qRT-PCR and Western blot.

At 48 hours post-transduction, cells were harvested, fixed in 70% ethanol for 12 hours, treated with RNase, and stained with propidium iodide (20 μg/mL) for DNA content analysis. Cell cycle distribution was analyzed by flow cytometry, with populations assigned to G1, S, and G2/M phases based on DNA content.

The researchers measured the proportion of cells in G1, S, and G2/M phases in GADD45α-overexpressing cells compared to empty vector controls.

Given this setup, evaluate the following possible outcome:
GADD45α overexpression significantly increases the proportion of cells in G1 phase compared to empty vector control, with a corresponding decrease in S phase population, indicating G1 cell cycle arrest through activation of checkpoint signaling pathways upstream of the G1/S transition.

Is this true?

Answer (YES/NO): NO